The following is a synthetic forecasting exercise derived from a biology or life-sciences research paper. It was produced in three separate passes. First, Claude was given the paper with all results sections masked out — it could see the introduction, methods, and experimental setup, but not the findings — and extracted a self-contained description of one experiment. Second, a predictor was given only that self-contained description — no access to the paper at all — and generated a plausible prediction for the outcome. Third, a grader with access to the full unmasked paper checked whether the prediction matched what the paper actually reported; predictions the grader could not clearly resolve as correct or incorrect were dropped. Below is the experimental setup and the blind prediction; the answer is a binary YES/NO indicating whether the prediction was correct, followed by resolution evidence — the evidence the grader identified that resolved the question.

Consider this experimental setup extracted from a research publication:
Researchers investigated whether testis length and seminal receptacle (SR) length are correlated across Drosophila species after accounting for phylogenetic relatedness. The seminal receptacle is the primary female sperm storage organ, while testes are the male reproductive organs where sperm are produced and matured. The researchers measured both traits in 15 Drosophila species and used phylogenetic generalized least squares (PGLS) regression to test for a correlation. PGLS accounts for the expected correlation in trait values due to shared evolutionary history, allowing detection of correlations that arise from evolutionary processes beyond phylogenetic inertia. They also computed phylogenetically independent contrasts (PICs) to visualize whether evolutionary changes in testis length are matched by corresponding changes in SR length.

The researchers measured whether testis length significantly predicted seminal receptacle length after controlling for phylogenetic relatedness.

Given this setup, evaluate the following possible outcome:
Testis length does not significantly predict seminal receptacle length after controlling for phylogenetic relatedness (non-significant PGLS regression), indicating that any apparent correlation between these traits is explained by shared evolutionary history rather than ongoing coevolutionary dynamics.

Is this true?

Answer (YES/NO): NO